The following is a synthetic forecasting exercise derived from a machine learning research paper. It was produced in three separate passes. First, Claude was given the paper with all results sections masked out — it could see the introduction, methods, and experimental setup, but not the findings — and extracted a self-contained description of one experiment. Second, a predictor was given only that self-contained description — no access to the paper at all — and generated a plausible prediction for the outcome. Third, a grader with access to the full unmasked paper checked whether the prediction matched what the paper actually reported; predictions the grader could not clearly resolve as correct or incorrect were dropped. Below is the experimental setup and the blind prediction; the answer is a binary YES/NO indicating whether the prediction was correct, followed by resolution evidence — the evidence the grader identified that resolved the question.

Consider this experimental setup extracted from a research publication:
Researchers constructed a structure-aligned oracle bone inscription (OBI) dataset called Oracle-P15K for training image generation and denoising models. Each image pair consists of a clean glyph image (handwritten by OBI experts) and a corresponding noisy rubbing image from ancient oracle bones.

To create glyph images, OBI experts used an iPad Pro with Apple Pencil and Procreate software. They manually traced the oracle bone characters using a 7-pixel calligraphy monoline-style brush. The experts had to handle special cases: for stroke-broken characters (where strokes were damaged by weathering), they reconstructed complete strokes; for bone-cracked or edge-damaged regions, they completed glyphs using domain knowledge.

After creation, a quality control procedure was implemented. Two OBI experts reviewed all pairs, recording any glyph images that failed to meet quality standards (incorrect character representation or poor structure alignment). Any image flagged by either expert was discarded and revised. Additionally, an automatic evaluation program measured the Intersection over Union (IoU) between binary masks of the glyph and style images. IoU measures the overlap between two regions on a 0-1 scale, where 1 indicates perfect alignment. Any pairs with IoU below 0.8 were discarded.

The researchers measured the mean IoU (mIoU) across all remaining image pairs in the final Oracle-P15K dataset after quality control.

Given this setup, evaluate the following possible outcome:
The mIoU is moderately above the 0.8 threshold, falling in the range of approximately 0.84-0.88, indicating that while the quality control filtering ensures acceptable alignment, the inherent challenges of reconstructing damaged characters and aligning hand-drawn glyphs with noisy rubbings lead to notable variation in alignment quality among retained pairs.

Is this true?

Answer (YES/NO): YES